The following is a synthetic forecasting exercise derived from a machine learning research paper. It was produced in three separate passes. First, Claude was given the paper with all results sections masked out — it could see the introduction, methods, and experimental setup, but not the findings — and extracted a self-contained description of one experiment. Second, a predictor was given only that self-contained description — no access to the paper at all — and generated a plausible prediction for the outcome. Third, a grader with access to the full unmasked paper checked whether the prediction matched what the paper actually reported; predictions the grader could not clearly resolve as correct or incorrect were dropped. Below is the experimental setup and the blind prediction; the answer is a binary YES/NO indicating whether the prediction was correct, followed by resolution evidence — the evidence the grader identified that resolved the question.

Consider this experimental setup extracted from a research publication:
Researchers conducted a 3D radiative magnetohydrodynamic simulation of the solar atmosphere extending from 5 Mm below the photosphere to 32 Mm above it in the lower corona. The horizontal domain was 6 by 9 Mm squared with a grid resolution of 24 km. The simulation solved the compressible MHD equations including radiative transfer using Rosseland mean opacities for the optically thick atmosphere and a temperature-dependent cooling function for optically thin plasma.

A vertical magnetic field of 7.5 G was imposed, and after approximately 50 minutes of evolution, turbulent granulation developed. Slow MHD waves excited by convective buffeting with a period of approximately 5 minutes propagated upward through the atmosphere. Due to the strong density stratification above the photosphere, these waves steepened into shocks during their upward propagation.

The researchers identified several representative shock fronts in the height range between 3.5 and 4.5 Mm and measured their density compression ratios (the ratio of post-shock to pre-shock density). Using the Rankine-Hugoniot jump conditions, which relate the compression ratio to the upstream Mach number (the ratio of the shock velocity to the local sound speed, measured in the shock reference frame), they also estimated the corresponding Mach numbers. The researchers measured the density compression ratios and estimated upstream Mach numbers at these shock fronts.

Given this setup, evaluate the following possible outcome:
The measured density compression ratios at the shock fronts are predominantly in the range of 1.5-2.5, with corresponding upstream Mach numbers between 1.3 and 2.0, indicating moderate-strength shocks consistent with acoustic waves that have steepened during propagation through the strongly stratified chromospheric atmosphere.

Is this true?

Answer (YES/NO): YES